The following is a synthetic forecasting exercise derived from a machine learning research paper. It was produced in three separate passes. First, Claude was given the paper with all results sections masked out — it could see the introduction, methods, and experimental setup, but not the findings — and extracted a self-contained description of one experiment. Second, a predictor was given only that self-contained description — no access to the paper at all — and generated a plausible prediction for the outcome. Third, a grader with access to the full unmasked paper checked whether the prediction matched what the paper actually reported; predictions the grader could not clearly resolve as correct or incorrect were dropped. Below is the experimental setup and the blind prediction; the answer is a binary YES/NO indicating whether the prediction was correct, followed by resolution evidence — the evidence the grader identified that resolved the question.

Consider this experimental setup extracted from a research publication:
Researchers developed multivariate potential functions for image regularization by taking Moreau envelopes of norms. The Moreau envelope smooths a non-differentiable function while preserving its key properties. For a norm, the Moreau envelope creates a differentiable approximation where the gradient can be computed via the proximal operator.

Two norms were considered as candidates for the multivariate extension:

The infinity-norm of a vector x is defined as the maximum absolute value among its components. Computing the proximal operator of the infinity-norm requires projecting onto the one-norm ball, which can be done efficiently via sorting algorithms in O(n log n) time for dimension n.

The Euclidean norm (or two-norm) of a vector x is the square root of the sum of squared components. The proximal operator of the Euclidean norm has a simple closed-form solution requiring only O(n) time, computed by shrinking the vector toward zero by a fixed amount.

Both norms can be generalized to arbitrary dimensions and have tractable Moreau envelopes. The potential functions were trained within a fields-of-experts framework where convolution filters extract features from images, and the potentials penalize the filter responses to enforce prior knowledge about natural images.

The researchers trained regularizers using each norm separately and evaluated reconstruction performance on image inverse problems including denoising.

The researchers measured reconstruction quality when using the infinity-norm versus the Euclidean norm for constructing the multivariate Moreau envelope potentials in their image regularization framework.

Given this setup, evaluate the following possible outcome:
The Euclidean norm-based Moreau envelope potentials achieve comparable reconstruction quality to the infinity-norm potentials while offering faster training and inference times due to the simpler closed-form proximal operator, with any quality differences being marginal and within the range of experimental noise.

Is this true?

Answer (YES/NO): NO